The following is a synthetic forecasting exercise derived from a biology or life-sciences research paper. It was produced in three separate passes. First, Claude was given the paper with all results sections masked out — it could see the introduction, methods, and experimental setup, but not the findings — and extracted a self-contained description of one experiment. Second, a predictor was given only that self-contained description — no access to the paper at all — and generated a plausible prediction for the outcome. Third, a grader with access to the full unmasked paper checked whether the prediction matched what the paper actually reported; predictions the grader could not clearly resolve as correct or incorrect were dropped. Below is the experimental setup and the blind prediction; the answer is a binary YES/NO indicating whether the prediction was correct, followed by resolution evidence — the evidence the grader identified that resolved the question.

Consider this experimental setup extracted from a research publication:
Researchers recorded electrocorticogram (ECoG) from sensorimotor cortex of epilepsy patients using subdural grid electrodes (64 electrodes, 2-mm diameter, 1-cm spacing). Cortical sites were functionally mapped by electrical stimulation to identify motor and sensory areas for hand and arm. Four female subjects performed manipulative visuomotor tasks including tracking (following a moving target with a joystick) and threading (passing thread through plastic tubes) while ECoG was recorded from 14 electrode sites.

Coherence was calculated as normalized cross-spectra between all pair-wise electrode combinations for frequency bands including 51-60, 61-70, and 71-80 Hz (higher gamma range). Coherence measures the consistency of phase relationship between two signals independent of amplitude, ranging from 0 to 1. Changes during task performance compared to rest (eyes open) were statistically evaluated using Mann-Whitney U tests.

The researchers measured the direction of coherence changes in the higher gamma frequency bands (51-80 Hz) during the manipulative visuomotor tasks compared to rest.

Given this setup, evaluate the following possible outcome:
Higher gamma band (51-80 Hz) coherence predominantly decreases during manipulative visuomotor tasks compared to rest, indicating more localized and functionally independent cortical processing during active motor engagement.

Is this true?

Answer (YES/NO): YES